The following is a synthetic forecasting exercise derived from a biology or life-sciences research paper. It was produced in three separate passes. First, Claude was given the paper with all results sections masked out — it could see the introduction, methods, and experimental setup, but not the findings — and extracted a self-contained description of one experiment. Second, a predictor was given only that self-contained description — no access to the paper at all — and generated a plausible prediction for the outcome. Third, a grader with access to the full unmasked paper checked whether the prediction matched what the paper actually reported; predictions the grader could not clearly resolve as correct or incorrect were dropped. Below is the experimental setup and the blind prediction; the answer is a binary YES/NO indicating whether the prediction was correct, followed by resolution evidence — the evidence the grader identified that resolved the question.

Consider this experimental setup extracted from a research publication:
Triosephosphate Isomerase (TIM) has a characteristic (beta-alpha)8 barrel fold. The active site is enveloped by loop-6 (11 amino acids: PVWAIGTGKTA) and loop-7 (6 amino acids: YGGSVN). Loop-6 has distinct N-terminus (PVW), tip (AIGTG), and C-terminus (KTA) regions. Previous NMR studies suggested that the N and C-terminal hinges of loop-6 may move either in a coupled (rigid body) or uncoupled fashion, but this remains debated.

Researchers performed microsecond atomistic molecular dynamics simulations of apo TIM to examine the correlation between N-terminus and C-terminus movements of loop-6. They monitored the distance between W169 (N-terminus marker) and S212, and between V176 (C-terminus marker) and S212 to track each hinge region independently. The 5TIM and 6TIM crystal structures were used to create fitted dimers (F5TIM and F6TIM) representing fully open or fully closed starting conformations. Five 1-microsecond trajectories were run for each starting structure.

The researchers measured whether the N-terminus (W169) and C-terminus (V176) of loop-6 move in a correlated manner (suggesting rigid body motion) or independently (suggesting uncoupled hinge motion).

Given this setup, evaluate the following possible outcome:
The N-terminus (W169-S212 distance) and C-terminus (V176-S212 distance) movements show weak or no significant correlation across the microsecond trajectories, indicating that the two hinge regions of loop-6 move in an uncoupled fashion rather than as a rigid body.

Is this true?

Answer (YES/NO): YES